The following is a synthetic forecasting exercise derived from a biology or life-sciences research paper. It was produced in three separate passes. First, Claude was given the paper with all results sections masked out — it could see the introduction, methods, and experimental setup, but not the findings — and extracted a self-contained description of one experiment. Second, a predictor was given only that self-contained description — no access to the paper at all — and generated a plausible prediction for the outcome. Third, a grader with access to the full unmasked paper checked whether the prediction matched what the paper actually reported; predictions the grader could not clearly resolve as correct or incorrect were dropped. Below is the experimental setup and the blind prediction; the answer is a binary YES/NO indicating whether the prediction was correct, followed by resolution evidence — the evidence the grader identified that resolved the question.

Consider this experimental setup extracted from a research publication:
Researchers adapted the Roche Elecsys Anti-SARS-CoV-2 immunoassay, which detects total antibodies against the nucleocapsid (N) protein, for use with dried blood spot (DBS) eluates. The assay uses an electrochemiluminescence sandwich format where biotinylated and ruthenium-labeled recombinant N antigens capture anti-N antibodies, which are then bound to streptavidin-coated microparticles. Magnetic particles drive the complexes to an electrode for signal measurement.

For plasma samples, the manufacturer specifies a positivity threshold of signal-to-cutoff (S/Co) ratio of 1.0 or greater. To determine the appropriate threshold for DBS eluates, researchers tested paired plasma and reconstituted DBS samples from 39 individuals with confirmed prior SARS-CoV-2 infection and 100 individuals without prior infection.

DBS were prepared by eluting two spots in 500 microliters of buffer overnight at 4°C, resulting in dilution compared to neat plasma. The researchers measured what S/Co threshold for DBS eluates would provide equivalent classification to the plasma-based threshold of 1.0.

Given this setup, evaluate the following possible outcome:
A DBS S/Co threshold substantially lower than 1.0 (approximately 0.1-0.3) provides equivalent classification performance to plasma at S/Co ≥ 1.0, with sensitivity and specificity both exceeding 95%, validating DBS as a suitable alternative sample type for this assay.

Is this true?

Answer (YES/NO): NO